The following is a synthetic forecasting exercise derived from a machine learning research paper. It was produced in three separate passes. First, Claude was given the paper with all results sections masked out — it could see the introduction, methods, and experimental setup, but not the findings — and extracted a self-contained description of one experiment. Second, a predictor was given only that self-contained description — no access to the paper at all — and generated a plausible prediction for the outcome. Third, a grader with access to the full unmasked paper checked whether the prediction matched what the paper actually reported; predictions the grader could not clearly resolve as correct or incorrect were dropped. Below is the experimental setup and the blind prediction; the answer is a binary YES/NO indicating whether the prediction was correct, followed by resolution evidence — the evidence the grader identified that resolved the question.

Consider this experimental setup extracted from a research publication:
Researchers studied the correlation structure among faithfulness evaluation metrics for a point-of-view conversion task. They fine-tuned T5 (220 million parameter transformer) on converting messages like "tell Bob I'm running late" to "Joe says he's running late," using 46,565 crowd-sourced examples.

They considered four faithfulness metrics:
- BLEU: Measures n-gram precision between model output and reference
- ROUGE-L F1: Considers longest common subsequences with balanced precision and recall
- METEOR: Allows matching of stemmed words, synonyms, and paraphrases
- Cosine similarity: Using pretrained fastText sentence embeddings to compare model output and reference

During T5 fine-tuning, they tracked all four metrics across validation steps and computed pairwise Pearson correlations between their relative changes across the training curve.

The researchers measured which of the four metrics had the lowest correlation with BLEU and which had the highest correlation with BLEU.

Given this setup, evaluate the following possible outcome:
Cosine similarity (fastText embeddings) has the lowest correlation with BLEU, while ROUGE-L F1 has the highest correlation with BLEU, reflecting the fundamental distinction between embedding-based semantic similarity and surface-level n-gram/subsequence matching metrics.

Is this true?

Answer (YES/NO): YES